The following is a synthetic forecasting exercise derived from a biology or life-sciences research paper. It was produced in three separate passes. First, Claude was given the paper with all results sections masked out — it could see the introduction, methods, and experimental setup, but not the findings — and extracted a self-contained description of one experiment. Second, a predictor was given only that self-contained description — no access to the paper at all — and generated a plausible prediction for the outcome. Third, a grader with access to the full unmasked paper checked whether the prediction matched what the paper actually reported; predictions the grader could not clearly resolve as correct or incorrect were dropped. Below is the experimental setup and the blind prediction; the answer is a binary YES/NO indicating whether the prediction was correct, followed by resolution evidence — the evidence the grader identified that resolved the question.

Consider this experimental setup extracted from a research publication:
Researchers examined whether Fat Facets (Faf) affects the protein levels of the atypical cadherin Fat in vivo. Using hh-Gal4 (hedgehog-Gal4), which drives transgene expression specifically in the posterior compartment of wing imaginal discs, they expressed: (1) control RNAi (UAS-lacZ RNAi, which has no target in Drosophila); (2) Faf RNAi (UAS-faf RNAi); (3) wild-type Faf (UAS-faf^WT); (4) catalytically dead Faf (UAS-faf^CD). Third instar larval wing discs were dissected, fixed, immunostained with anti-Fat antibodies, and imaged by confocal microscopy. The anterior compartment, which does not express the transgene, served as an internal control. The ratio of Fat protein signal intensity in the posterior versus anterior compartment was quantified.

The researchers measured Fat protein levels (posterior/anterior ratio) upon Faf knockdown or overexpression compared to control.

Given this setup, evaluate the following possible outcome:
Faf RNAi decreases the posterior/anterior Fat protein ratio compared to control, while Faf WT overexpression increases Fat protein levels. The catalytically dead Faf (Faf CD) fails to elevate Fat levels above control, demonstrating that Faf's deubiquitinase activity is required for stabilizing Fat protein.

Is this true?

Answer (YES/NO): YES